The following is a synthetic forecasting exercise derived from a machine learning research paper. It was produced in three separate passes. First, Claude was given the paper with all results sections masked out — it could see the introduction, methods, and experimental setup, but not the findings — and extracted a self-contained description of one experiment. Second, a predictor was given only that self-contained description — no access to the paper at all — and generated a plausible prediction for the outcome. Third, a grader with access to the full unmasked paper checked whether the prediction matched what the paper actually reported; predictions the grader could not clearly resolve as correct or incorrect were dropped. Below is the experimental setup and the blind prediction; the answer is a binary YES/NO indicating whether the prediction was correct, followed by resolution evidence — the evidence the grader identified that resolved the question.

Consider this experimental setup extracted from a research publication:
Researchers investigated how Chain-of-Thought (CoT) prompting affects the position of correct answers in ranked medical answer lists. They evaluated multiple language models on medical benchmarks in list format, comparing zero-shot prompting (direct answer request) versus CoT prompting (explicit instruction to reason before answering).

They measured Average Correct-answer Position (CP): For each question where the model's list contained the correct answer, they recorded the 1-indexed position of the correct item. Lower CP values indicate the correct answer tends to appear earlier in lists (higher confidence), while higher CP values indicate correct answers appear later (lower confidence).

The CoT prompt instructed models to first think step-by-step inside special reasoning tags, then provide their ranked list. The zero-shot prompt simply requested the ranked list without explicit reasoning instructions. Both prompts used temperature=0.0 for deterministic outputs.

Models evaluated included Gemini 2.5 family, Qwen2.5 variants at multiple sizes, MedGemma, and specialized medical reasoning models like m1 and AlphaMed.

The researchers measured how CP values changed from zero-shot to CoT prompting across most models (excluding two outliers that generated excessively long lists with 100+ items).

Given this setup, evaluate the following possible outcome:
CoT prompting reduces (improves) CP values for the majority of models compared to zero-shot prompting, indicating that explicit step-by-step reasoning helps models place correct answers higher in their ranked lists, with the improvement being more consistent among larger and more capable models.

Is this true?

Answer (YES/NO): NO